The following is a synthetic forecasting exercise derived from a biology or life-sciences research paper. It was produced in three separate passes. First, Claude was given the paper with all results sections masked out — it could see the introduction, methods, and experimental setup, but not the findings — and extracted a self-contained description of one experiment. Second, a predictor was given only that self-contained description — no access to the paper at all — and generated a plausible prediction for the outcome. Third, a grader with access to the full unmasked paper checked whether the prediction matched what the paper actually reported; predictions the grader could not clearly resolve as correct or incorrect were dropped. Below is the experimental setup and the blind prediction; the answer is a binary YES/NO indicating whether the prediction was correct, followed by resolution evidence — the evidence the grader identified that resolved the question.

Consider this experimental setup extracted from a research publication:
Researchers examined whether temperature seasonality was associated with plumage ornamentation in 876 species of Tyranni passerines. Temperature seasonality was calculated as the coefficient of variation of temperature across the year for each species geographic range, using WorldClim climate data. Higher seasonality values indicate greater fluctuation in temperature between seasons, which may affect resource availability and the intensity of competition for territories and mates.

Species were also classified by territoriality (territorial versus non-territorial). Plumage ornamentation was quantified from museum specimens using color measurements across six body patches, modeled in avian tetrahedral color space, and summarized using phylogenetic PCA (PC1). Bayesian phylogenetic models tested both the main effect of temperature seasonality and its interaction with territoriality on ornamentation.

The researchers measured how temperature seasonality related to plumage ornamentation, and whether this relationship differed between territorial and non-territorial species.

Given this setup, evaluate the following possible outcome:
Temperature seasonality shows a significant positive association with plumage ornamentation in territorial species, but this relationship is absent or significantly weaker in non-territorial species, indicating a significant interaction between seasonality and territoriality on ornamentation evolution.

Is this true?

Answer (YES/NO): NO